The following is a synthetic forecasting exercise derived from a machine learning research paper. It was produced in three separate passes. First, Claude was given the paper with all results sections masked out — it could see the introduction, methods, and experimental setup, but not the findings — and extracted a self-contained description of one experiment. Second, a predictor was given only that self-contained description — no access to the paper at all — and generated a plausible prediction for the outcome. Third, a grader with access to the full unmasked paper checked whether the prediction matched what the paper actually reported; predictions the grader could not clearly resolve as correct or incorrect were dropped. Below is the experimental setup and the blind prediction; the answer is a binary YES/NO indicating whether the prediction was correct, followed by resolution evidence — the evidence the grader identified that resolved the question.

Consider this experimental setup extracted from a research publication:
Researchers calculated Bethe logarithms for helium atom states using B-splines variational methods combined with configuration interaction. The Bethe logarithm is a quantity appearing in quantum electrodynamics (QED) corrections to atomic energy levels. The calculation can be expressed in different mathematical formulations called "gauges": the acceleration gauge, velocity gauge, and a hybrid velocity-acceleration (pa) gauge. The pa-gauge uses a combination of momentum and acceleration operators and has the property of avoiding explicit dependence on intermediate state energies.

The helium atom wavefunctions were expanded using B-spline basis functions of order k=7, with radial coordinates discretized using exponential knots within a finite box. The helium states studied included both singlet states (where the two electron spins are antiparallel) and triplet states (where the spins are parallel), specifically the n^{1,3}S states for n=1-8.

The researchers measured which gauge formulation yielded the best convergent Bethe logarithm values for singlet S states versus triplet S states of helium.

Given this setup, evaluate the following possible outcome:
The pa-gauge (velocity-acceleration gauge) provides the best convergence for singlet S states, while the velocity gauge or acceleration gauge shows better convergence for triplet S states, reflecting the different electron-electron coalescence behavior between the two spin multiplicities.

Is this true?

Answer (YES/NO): NO